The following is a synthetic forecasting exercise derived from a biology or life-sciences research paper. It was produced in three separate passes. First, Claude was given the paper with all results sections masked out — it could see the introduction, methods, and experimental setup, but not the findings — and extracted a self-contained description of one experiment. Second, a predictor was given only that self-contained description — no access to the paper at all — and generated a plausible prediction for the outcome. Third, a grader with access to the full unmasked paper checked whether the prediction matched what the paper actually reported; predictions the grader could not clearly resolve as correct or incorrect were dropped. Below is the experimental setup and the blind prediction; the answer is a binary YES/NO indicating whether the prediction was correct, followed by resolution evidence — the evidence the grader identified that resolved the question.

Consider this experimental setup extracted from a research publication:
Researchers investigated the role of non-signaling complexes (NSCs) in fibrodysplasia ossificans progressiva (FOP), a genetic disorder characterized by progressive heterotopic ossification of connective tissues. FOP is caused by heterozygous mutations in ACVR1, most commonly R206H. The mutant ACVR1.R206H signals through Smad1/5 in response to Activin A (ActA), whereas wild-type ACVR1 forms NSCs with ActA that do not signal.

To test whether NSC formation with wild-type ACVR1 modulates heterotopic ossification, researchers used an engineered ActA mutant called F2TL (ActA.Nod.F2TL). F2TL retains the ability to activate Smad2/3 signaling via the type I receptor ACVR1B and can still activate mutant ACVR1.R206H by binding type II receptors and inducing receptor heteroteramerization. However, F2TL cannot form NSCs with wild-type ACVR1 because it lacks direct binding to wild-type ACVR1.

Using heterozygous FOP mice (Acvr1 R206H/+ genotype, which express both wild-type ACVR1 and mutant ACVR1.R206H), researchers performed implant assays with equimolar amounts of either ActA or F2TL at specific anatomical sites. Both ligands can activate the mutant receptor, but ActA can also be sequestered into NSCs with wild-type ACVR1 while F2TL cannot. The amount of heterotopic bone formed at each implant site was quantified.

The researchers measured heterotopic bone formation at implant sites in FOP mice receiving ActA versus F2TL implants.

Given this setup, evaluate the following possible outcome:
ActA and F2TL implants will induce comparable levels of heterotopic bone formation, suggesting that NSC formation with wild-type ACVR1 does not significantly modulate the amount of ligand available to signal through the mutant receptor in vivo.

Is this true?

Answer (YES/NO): NO